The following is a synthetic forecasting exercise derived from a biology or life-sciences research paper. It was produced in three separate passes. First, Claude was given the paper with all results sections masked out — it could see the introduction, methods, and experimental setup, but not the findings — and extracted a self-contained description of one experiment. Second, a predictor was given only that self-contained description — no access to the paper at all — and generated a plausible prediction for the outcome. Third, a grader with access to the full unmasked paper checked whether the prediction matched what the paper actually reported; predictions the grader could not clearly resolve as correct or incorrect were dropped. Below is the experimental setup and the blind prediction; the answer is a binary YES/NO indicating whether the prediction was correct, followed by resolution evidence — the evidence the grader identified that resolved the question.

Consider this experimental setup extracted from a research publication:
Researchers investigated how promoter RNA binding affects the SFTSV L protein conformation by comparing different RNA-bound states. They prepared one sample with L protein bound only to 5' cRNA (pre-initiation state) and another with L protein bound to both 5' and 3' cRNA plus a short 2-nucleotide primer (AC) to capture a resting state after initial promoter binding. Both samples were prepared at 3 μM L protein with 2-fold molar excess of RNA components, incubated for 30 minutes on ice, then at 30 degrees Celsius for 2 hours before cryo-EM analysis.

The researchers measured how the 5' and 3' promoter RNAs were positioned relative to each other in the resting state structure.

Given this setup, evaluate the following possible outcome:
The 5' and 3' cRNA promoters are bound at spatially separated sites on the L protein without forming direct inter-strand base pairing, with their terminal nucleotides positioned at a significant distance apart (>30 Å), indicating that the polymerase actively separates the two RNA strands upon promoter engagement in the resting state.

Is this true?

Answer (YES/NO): NO